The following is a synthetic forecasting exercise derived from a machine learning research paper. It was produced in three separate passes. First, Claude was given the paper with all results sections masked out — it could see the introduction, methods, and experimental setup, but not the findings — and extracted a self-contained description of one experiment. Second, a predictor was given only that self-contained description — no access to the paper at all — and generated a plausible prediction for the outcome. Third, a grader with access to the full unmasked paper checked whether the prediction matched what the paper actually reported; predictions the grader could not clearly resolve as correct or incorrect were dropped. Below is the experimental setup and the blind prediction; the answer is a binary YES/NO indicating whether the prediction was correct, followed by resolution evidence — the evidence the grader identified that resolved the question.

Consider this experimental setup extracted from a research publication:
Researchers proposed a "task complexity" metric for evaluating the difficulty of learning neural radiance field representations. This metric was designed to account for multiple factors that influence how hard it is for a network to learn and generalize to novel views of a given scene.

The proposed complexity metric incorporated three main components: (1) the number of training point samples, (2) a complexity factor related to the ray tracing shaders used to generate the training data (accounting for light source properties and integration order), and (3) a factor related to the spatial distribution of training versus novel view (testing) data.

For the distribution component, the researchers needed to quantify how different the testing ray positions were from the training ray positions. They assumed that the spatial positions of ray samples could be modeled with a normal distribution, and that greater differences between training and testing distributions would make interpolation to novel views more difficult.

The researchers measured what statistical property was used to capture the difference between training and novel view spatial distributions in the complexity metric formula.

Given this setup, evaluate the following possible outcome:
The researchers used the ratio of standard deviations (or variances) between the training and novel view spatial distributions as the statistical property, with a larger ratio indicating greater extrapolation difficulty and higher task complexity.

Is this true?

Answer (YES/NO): NO